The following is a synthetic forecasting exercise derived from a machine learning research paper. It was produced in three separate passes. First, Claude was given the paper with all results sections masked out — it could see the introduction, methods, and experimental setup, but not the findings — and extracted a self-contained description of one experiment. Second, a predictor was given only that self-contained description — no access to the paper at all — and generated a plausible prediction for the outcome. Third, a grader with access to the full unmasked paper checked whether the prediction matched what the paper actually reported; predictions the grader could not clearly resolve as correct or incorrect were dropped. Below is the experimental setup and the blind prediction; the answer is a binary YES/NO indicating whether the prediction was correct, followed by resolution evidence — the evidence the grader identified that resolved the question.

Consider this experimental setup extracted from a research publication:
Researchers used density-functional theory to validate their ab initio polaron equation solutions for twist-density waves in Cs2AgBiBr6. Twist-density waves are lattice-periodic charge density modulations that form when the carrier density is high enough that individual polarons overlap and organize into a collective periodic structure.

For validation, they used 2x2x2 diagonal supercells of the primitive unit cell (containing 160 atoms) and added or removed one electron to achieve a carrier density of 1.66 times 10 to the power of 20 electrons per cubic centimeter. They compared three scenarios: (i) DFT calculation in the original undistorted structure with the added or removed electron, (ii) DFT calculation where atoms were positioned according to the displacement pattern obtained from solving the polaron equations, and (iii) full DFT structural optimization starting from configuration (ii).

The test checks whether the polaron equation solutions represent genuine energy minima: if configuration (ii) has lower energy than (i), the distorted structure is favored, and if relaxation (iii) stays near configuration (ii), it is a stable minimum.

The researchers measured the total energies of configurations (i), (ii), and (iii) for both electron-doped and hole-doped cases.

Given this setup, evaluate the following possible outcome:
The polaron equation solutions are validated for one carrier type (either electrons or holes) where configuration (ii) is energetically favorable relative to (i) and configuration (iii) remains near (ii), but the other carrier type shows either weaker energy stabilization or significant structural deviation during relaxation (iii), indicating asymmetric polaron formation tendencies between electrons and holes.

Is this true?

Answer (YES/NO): NO